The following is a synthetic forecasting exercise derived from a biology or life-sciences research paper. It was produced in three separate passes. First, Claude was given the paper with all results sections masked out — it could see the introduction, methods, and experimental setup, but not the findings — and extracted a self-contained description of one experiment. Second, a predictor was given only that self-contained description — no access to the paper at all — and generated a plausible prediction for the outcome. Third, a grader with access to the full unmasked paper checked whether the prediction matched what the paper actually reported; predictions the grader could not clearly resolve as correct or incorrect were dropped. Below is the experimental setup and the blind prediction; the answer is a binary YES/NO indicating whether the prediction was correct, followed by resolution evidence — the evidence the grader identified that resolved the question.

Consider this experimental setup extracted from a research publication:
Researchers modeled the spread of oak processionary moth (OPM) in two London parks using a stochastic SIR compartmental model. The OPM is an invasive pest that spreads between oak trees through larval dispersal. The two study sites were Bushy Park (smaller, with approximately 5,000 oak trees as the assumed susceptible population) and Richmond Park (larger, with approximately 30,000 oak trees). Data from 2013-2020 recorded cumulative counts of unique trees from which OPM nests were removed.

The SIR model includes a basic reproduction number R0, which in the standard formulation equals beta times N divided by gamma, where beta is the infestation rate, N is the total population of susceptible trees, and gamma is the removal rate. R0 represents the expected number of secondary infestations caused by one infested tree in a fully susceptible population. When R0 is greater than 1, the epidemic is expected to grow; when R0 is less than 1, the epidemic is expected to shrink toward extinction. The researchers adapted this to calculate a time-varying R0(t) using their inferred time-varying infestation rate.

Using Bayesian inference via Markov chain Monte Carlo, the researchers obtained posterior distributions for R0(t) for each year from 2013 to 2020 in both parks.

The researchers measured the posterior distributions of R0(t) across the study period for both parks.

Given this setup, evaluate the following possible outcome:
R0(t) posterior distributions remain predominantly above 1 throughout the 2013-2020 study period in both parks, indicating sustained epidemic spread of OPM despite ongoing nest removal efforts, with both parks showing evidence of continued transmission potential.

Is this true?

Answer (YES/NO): YES